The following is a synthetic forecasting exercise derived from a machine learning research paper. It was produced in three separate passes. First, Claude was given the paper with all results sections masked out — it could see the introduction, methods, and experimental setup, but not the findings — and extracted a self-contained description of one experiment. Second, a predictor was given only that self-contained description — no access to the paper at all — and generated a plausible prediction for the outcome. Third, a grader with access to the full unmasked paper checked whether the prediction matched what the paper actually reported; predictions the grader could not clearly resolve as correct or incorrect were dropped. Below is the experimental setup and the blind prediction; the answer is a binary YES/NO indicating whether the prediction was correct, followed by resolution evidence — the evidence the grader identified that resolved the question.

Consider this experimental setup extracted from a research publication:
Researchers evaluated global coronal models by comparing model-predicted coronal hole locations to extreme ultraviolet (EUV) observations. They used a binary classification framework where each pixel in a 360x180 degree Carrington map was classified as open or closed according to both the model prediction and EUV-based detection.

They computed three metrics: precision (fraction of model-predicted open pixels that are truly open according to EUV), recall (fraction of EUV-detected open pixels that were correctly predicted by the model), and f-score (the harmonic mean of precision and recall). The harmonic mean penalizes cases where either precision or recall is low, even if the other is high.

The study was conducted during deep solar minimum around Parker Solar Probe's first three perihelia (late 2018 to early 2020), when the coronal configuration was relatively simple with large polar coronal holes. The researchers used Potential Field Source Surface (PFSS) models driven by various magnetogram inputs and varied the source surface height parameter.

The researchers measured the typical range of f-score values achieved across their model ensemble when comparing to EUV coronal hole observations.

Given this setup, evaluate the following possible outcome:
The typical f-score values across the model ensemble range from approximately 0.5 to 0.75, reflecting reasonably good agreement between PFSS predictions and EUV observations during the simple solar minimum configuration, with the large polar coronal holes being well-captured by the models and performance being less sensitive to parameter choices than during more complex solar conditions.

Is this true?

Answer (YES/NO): NO